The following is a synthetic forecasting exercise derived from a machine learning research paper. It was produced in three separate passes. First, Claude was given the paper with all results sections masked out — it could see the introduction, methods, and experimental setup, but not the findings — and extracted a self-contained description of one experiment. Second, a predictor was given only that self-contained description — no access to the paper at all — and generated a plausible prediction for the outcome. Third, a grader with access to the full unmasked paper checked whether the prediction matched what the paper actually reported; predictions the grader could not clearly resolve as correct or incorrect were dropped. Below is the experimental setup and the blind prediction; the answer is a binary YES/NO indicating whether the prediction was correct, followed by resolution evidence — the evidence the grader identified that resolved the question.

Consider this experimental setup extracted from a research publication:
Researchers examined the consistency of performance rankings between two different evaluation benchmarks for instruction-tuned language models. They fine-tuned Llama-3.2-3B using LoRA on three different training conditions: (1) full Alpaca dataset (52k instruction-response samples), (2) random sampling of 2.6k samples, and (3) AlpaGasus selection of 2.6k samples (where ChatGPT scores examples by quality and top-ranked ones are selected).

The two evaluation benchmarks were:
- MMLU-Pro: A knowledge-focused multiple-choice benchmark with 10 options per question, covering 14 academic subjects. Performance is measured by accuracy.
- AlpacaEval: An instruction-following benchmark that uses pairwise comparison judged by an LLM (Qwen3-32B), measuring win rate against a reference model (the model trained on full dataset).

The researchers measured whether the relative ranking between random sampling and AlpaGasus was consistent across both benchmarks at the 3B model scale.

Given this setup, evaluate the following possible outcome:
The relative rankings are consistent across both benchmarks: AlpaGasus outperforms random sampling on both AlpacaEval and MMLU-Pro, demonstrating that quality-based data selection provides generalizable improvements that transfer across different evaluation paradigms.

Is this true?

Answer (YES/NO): NO